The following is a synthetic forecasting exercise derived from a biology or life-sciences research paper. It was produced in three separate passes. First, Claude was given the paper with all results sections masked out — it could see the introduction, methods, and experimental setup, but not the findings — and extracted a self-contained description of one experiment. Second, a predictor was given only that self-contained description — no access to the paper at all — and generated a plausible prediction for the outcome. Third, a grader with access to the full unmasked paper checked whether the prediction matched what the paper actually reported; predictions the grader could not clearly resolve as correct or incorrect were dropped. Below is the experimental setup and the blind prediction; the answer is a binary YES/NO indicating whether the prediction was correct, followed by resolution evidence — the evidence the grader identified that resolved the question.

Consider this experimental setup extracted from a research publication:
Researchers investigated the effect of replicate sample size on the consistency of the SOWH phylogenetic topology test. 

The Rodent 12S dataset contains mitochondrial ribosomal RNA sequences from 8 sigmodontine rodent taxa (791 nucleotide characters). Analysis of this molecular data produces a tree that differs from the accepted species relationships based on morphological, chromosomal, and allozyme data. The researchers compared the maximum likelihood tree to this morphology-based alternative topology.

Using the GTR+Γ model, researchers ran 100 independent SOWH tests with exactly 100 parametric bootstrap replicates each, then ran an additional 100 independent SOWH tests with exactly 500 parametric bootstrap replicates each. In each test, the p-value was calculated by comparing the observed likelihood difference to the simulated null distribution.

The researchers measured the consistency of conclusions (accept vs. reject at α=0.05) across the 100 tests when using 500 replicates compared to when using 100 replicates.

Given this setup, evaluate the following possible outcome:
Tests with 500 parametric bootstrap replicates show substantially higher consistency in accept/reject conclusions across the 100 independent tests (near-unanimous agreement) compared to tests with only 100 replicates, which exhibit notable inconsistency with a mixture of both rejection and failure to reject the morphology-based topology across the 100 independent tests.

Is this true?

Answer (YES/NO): YES